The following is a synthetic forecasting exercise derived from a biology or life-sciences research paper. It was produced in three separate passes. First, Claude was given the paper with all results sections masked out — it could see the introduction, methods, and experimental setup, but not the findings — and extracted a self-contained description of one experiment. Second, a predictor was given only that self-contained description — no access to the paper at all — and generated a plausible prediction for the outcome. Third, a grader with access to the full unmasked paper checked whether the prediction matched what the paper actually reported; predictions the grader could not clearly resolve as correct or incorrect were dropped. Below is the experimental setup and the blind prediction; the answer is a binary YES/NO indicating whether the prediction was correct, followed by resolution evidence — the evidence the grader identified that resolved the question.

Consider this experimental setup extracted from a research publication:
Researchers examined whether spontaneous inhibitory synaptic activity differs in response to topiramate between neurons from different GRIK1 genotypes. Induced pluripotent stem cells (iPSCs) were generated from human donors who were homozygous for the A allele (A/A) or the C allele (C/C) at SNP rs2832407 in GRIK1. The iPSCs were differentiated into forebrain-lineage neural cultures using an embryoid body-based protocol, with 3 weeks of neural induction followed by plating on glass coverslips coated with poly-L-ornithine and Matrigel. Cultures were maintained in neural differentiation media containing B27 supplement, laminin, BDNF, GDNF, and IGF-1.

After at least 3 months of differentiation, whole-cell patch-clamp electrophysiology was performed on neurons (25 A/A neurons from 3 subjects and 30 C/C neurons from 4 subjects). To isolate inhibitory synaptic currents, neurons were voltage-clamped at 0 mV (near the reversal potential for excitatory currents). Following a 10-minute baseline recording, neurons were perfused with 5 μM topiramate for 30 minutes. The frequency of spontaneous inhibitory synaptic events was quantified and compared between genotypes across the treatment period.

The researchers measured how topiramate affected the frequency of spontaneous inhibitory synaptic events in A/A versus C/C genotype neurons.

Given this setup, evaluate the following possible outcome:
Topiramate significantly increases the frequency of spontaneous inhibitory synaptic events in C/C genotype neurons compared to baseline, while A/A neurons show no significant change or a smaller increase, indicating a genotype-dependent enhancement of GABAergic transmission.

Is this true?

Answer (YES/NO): NO